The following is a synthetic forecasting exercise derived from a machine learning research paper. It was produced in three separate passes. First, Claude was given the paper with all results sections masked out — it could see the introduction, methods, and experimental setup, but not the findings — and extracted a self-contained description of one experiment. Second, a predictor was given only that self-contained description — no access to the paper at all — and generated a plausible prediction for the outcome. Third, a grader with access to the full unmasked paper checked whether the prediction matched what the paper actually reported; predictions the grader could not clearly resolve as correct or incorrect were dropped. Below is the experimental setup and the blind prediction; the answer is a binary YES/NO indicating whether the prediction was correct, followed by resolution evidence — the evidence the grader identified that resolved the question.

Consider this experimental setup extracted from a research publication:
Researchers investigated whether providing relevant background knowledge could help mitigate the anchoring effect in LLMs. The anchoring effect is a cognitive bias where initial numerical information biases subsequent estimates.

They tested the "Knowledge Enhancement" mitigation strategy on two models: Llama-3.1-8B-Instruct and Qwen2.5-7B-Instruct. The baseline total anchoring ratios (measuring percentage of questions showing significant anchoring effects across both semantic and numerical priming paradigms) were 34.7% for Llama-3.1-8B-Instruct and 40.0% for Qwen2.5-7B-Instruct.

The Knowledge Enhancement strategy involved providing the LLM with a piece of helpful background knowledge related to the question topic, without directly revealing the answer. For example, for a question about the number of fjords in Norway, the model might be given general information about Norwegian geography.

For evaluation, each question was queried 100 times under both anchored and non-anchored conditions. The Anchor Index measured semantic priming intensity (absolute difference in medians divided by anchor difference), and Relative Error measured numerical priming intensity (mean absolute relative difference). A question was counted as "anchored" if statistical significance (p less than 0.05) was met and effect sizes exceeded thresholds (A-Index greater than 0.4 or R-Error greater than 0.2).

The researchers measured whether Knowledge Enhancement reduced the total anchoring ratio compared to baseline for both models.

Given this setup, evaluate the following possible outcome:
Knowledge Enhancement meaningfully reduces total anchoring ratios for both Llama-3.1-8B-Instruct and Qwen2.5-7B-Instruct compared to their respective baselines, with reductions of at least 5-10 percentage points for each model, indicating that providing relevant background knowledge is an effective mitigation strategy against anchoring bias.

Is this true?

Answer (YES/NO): NO